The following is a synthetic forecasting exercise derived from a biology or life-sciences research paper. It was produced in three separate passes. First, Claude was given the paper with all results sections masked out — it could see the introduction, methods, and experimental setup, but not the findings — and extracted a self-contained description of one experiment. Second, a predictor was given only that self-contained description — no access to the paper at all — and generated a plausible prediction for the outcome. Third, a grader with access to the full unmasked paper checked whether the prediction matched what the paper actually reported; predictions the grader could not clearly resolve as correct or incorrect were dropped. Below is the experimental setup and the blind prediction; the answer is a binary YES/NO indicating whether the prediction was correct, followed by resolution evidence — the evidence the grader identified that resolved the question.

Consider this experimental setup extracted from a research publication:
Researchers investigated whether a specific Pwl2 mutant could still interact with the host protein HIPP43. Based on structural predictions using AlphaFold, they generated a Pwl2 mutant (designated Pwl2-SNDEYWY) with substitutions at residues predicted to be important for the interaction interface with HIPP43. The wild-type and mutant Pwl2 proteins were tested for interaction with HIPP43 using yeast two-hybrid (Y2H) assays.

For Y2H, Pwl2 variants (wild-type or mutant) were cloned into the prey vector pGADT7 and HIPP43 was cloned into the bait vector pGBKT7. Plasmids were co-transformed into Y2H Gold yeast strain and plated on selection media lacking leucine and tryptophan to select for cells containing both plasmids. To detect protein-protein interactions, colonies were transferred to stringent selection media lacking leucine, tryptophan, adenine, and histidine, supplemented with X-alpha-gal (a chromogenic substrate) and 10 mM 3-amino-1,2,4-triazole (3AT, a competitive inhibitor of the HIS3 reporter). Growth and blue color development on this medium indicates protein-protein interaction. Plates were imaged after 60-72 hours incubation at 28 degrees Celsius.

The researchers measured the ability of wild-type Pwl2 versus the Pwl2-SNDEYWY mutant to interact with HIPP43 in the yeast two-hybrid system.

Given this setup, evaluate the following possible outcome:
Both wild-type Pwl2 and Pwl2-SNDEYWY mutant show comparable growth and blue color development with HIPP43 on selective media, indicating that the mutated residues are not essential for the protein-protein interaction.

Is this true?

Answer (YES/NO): NO